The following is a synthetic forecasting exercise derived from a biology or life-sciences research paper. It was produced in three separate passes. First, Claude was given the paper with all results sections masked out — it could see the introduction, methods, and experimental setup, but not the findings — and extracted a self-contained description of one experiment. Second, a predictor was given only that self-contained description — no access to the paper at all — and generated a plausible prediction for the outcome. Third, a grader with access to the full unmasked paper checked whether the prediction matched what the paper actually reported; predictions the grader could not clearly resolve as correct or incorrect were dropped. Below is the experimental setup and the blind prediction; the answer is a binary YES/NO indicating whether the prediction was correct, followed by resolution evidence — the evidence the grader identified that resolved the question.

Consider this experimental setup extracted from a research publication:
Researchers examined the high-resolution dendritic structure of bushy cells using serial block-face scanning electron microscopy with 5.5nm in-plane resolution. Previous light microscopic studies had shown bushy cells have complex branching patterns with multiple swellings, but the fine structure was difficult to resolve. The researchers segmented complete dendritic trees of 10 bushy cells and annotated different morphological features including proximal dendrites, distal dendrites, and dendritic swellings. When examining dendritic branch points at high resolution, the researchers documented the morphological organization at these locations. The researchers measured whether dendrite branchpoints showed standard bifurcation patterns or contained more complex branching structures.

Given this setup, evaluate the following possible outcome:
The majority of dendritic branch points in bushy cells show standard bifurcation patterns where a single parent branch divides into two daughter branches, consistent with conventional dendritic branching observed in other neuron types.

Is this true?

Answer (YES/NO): NO